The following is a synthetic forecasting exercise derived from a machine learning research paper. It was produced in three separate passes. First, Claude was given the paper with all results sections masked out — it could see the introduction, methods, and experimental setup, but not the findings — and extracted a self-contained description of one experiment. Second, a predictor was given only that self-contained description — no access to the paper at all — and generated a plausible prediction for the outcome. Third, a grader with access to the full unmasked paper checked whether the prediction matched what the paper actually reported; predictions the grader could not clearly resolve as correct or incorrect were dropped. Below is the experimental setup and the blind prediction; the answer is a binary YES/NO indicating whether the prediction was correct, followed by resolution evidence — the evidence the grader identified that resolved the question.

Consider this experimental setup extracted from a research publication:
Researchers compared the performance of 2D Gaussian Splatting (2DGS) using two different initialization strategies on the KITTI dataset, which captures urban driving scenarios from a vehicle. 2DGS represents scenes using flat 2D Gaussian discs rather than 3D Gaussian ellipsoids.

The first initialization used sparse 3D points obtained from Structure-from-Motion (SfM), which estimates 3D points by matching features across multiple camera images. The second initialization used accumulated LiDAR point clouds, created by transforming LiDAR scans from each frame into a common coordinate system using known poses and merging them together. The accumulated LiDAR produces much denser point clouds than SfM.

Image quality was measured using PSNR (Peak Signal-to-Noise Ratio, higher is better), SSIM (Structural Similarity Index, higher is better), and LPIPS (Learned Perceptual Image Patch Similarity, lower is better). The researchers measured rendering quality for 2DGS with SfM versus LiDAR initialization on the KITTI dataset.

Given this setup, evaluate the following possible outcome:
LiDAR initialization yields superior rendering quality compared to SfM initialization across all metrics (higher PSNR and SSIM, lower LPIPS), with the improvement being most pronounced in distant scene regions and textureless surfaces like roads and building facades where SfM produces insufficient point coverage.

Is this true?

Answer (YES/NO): NO